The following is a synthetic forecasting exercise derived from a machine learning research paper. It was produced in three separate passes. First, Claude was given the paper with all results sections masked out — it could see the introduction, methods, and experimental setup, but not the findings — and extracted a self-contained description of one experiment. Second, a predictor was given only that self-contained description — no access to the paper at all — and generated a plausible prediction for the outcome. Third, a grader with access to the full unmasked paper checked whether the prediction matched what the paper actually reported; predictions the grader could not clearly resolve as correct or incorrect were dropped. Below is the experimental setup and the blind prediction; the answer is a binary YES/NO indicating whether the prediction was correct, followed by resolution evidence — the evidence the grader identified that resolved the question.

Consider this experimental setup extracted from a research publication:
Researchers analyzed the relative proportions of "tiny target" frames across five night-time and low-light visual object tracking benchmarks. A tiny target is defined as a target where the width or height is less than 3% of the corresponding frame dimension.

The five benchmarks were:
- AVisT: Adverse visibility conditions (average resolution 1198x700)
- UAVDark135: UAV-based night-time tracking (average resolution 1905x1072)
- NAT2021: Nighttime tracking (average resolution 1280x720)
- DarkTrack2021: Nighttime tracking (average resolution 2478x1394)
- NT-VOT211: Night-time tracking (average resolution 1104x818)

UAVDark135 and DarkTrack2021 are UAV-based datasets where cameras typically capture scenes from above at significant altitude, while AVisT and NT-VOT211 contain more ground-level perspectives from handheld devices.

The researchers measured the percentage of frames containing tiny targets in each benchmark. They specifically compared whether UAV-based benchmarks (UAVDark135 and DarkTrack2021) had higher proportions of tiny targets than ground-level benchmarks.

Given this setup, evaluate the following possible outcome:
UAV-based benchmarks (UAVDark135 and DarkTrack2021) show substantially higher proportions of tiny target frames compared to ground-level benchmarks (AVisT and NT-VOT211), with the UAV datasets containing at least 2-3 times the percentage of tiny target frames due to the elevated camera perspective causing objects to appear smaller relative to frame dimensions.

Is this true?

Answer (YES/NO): NO